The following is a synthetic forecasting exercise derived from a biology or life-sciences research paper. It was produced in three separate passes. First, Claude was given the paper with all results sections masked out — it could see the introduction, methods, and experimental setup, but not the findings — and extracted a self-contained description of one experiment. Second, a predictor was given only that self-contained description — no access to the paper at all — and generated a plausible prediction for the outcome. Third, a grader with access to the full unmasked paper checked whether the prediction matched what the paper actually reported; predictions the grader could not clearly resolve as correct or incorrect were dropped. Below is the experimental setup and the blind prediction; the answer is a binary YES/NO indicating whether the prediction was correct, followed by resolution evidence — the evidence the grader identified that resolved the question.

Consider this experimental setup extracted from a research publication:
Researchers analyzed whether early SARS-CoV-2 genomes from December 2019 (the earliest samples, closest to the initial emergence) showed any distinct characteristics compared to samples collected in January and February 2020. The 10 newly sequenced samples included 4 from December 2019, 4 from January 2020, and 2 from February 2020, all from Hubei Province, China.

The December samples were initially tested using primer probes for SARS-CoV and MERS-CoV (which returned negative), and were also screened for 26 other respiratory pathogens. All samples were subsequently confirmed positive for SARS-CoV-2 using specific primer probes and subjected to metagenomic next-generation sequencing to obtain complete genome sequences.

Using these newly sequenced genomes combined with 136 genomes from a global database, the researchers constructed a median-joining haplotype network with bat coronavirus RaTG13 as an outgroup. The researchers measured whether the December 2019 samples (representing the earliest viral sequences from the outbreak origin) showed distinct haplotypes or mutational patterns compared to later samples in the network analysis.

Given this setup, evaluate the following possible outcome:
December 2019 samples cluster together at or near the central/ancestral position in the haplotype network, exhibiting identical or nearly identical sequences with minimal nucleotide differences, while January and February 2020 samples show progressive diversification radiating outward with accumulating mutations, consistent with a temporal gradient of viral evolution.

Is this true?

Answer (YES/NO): NO